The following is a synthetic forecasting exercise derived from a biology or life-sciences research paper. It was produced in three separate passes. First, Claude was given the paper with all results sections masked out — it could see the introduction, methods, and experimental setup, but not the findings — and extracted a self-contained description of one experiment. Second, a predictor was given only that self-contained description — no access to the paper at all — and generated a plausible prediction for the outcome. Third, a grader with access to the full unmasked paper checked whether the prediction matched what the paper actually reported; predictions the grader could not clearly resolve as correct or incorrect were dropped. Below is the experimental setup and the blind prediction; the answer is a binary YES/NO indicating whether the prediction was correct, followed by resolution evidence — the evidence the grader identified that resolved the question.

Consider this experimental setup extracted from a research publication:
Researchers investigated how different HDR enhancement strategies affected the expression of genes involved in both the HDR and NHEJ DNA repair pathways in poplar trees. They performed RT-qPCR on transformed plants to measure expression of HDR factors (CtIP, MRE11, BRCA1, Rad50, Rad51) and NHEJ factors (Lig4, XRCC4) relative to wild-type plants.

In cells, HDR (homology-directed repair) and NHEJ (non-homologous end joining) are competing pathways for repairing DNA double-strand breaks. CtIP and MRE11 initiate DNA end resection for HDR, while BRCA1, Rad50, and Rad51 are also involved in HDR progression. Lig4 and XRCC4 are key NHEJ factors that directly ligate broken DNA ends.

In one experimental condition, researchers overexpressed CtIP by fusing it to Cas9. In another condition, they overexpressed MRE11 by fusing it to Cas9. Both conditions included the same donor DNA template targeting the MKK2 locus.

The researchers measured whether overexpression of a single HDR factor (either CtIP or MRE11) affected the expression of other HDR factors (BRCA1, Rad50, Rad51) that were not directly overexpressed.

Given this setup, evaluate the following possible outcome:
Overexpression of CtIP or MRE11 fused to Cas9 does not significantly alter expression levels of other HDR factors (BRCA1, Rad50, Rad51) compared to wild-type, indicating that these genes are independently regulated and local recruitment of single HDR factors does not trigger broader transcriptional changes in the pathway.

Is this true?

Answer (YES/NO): YES